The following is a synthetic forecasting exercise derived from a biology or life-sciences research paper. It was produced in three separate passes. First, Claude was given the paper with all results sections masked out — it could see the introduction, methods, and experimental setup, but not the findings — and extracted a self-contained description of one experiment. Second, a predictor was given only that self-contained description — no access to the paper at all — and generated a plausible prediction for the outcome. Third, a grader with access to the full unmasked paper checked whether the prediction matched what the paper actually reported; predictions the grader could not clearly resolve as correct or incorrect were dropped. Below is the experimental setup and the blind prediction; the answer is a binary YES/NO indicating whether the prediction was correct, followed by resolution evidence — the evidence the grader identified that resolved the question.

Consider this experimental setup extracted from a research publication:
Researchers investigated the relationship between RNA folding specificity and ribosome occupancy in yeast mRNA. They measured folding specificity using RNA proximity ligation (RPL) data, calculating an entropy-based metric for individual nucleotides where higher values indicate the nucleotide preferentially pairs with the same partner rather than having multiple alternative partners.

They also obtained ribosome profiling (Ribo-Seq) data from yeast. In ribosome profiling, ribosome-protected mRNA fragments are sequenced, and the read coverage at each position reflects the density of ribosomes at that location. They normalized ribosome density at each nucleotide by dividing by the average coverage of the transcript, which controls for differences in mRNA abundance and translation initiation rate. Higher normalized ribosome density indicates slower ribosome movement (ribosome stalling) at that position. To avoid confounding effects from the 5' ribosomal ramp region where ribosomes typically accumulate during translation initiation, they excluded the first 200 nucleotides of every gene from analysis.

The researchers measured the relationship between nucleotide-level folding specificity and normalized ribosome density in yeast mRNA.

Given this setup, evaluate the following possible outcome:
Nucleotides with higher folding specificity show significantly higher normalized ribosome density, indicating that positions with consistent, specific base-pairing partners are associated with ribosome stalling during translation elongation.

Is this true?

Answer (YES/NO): YES